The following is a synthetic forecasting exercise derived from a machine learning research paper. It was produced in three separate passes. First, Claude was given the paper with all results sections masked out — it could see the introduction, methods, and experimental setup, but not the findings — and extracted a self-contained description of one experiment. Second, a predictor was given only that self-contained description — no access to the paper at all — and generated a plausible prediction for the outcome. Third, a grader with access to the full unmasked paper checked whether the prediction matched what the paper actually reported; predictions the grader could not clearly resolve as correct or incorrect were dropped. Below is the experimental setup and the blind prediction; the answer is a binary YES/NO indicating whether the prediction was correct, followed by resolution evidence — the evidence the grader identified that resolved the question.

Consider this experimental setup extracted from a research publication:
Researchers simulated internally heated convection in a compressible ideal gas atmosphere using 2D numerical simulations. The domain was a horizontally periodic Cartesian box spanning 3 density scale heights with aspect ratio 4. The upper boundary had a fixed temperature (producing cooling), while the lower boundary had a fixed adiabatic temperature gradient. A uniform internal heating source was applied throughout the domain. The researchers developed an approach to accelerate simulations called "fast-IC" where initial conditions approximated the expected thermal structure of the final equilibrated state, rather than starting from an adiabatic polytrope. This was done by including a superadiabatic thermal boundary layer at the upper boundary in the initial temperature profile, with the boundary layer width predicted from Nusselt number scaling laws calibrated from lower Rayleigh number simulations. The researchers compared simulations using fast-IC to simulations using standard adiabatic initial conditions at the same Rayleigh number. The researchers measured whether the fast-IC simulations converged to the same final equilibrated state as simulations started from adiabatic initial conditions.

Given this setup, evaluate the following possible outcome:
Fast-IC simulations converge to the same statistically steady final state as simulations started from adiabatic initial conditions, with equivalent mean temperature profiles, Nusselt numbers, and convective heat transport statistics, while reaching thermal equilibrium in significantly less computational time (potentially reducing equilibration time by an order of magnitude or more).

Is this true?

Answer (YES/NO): NO